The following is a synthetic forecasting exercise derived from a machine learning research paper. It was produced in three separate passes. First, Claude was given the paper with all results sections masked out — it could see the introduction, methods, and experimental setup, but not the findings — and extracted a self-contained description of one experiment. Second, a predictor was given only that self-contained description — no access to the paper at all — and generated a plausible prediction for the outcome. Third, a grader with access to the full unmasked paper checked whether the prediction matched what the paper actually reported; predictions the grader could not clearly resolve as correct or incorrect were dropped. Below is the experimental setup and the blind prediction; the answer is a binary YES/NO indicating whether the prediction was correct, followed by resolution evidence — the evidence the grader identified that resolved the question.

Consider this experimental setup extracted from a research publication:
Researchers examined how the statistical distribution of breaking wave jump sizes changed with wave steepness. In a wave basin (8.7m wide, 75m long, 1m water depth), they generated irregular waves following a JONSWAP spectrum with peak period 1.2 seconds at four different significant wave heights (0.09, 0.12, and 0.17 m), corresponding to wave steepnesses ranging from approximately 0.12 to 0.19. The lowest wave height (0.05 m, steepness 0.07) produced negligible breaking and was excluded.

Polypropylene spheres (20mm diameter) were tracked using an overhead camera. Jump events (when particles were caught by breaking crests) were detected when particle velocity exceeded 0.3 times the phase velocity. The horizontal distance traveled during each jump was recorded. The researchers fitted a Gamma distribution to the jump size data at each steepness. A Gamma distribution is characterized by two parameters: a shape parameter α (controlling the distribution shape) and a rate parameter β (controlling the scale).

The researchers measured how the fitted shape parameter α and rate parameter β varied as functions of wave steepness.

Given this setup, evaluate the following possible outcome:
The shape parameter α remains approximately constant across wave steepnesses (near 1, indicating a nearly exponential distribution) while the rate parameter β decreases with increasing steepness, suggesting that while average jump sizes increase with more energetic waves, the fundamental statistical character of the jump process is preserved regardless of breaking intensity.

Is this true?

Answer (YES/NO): NO